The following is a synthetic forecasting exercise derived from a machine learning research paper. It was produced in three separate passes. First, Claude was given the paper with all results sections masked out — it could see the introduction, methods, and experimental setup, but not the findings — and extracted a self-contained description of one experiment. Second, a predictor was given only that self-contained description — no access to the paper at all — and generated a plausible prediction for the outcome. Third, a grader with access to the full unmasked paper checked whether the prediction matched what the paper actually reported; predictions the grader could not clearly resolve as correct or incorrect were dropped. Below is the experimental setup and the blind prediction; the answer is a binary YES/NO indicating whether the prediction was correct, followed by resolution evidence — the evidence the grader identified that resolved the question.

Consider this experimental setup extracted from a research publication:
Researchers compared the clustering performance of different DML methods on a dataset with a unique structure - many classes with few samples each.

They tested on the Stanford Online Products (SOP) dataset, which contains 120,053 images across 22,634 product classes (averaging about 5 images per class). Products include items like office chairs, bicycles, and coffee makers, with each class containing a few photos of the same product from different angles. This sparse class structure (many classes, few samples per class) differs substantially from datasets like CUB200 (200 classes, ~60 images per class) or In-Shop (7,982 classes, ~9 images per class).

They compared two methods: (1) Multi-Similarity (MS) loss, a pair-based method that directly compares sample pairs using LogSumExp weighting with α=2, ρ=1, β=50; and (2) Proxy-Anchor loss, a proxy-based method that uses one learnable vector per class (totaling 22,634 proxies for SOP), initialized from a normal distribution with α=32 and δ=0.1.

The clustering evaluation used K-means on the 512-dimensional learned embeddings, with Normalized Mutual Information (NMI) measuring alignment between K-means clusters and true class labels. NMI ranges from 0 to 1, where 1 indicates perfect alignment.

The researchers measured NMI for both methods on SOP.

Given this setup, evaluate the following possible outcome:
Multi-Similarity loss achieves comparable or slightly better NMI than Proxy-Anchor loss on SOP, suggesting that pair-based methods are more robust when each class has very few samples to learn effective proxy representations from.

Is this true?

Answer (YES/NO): NO